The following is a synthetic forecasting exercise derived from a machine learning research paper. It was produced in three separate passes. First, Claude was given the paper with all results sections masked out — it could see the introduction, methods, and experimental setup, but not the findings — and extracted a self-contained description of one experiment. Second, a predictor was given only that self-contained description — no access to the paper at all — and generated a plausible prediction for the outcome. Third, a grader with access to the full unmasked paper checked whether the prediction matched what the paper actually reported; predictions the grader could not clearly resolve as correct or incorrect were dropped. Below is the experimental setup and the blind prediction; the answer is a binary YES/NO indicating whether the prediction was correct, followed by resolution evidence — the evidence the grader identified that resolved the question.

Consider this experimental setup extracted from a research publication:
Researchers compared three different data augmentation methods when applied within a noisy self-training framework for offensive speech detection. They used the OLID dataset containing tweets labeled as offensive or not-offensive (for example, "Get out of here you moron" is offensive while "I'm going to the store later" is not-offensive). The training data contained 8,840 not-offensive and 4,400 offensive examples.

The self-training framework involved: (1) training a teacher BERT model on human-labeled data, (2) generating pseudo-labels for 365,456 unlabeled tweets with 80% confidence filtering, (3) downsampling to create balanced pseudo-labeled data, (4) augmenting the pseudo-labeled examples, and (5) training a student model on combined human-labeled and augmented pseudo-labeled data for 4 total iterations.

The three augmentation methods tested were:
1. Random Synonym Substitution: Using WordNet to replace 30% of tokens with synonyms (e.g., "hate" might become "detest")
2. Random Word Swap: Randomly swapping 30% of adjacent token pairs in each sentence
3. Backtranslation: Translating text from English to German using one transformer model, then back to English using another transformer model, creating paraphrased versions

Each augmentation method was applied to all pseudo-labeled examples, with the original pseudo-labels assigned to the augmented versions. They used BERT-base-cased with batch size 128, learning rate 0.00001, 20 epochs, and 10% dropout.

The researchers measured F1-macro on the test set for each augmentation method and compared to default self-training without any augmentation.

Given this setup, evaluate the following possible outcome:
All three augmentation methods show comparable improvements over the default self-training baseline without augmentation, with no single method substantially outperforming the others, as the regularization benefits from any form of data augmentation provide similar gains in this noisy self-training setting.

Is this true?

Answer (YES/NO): NO